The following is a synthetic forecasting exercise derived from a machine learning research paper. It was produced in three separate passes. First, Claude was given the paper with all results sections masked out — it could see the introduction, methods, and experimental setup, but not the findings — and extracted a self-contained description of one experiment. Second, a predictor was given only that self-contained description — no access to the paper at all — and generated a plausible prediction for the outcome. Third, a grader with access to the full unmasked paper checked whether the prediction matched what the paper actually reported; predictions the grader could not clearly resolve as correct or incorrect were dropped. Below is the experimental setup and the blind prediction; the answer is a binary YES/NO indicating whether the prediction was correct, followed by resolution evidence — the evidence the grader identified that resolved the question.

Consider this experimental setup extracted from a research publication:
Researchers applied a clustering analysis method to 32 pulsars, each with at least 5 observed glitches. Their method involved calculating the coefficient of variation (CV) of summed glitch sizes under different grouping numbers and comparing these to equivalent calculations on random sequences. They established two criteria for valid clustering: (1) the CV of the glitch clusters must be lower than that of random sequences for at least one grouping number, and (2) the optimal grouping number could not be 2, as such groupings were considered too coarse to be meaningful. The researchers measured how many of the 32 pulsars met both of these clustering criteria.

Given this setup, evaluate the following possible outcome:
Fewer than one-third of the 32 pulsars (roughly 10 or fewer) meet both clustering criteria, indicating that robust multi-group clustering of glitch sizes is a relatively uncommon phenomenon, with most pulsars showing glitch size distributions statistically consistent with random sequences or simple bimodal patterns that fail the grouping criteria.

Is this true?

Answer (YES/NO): NO